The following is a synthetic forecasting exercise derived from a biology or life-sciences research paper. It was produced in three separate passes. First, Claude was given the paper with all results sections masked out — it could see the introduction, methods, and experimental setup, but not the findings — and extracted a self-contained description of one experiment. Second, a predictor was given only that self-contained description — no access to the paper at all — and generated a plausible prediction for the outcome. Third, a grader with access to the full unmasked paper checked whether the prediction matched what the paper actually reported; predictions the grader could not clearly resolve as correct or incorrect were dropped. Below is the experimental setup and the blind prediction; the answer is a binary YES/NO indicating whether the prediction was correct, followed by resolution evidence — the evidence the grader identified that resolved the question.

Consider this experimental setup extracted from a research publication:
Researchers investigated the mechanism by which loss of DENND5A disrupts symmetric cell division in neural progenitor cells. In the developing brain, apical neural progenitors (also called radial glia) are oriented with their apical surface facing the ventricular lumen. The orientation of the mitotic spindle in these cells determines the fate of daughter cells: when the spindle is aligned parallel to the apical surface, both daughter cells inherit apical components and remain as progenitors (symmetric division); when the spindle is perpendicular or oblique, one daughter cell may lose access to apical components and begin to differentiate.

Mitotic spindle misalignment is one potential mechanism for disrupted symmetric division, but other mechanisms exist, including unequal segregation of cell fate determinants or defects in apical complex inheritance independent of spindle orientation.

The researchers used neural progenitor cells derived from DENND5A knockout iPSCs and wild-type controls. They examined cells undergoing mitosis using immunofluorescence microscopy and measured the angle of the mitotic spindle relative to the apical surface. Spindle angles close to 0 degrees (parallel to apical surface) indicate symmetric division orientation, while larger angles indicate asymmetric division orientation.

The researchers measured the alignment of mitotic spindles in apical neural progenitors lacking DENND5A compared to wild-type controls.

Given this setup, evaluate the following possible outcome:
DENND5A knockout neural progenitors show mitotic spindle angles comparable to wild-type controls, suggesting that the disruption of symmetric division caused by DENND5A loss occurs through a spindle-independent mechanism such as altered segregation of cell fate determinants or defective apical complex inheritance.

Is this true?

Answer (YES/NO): NO